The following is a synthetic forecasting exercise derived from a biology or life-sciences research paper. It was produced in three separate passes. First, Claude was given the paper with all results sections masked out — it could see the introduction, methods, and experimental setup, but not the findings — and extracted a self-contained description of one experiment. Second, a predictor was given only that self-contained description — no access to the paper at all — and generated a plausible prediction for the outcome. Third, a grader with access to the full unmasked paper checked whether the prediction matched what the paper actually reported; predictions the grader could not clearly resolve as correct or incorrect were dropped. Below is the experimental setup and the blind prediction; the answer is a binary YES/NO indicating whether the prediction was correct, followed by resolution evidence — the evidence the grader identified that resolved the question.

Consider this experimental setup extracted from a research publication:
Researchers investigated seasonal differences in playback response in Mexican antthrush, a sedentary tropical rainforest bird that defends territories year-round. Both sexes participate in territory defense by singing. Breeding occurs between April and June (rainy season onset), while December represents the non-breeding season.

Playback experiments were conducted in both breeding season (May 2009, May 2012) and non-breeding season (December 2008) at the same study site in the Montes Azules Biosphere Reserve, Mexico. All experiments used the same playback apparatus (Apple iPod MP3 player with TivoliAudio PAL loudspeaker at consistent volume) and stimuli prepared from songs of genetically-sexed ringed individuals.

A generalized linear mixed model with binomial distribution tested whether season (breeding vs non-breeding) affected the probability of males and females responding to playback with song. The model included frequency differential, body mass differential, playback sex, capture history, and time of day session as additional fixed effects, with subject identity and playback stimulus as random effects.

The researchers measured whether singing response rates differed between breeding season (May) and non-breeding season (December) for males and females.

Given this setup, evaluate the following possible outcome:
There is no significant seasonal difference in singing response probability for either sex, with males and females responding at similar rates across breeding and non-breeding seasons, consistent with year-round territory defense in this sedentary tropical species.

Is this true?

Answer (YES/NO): YES